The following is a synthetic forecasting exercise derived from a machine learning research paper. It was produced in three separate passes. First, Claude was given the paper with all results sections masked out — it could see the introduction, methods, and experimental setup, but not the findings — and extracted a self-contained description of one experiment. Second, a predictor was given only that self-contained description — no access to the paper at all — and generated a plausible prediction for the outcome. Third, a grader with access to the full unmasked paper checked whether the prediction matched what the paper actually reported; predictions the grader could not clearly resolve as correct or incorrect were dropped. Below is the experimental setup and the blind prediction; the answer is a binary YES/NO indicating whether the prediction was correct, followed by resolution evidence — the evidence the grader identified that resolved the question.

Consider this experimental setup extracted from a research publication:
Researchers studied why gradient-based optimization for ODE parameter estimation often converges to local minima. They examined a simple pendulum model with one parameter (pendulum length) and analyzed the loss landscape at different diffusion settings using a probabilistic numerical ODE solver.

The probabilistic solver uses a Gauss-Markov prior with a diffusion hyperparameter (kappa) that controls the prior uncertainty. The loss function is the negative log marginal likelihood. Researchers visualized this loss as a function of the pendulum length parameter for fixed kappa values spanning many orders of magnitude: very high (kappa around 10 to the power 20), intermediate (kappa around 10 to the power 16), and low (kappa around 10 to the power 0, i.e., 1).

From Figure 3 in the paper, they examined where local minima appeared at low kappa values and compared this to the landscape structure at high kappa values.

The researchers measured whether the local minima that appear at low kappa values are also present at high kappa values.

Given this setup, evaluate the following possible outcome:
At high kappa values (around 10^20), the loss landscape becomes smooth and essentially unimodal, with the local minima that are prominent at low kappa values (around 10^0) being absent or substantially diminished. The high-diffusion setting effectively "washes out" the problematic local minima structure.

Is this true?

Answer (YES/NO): YES